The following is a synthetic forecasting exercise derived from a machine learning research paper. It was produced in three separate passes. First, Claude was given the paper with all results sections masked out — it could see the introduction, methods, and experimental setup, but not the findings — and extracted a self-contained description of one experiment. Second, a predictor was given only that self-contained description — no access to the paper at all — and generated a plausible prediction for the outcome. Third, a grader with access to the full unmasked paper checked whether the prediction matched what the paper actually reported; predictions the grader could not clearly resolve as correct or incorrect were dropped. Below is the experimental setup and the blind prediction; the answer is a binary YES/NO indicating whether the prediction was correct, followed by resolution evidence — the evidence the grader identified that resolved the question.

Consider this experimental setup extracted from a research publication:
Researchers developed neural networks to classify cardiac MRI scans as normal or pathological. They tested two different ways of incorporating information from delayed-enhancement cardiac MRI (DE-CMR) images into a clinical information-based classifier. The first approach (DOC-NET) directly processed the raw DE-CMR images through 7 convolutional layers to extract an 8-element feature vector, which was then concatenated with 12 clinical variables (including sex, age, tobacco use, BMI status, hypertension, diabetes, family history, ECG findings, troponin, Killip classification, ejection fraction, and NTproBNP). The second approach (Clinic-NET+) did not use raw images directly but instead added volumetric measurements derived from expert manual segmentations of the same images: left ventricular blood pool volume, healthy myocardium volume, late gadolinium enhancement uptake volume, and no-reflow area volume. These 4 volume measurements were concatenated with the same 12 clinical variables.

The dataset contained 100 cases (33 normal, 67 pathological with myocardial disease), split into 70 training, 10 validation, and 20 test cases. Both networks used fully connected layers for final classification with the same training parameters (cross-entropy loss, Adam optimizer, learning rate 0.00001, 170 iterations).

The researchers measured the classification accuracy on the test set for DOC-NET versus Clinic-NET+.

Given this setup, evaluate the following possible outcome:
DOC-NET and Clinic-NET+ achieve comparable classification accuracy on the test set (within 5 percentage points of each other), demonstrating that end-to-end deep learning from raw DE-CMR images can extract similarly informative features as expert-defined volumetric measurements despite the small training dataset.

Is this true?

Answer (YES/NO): NO